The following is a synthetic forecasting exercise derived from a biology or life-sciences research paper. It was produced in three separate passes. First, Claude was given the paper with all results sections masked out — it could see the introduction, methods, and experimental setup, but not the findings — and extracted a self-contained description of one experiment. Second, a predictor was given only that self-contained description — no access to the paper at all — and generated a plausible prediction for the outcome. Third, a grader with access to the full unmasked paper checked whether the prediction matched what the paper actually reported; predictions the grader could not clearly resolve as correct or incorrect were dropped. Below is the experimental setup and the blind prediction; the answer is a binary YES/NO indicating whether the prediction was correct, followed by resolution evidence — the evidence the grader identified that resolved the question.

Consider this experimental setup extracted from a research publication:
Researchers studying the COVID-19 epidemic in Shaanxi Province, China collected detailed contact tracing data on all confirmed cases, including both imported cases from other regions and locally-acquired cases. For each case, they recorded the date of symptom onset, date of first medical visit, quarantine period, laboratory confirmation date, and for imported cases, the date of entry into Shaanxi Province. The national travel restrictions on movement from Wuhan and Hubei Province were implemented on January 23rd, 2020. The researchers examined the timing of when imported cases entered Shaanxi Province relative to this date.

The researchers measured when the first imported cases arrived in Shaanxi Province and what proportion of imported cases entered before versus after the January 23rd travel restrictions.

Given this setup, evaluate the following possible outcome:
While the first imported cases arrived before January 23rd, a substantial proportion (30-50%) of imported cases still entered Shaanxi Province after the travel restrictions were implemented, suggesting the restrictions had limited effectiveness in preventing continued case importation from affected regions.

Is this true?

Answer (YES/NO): NO